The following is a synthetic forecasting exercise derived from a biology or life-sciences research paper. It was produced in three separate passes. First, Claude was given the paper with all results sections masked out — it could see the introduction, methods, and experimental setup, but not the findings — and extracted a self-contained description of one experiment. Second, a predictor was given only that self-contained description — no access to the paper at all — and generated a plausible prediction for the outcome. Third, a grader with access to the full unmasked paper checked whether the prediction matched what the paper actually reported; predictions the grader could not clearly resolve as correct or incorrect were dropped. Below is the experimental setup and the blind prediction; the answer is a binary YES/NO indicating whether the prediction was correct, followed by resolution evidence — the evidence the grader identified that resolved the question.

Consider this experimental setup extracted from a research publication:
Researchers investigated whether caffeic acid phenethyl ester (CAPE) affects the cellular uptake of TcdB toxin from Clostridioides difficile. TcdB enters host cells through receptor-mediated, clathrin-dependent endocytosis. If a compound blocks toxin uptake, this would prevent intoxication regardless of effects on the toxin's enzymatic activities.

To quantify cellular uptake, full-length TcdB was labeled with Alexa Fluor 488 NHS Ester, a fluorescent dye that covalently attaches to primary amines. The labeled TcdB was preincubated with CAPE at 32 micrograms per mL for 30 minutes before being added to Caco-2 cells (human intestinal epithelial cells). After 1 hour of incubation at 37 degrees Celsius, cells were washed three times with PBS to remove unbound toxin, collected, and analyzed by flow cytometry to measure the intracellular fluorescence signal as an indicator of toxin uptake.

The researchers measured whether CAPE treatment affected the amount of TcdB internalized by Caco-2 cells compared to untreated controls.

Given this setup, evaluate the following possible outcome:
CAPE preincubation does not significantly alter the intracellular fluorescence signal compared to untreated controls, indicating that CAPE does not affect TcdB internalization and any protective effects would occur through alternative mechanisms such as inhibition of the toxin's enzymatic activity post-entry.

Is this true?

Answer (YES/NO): YES